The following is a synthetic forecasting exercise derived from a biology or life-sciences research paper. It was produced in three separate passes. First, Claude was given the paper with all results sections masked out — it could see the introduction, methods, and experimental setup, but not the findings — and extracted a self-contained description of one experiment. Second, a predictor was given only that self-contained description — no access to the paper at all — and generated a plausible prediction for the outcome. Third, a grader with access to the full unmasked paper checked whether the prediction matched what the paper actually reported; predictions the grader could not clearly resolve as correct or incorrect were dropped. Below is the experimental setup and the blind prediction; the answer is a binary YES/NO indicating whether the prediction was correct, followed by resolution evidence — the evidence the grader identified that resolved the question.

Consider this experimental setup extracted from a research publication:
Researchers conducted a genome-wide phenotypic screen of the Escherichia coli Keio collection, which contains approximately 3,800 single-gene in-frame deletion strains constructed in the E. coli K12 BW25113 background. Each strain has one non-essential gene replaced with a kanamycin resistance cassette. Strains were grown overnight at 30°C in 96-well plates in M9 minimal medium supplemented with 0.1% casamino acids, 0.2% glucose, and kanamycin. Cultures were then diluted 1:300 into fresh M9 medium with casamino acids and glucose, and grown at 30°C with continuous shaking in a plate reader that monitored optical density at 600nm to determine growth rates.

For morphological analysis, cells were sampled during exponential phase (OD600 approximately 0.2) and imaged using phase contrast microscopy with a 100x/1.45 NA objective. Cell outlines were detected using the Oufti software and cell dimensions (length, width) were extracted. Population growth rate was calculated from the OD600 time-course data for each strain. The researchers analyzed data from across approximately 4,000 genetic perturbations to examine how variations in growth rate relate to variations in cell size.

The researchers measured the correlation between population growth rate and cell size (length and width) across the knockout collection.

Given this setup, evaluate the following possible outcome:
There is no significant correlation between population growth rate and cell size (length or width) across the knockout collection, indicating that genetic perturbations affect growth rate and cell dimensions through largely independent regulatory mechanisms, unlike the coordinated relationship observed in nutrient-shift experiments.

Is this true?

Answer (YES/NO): YES